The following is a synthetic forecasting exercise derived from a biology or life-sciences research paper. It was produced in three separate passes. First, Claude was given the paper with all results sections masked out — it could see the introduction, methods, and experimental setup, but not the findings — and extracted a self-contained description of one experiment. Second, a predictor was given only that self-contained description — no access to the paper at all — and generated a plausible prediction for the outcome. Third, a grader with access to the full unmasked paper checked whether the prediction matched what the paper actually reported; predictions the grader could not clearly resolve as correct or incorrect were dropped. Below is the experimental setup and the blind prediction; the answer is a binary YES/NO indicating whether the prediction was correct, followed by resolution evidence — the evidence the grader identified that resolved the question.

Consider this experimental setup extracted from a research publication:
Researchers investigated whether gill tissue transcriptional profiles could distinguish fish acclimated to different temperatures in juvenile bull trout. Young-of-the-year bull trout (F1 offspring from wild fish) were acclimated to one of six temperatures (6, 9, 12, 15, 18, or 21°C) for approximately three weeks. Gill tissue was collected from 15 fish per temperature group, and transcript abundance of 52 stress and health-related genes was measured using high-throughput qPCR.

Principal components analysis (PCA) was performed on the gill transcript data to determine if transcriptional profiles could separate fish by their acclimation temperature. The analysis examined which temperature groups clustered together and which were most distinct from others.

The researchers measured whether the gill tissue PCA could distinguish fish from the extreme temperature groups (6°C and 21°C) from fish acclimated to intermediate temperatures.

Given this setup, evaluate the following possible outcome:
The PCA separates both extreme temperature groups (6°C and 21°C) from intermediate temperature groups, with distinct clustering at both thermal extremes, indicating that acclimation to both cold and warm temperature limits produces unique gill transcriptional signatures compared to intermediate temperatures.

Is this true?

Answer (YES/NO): NO